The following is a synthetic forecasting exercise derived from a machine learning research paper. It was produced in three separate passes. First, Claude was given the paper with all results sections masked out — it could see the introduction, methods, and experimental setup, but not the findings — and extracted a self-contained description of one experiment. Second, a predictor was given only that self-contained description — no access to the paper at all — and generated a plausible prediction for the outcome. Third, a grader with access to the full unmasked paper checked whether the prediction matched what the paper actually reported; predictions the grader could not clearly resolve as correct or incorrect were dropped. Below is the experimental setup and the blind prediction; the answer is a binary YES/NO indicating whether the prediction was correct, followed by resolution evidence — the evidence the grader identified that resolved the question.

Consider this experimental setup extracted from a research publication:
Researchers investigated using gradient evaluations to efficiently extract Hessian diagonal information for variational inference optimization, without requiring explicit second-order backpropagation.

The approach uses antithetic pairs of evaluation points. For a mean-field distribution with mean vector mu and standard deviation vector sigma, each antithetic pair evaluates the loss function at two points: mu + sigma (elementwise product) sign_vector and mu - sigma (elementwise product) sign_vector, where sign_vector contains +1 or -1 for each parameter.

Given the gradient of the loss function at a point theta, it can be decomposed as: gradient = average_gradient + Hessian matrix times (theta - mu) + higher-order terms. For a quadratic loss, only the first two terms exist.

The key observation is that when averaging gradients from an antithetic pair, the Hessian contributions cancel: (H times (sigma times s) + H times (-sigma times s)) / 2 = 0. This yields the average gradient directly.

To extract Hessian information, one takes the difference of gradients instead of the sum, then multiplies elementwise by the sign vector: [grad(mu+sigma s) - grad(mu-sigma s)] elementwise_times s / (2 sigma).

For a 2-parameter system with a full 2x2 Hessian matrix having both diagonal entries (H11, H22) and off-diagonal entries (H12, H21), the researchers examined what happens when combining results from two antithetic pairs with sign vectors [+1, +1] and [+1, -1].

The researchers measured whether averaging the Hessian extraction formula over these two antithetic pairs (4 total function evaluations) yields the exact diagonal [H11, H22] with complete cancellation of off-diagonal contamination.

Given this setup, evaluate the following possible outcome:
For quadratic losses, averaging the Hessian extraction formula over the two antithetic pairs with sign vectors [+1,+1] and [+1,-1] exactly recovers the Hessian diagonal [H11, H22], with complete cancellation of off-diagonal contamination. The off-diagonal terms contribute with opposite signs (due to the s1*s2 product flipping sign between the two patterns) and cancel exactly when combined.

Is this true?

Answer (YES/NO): YES